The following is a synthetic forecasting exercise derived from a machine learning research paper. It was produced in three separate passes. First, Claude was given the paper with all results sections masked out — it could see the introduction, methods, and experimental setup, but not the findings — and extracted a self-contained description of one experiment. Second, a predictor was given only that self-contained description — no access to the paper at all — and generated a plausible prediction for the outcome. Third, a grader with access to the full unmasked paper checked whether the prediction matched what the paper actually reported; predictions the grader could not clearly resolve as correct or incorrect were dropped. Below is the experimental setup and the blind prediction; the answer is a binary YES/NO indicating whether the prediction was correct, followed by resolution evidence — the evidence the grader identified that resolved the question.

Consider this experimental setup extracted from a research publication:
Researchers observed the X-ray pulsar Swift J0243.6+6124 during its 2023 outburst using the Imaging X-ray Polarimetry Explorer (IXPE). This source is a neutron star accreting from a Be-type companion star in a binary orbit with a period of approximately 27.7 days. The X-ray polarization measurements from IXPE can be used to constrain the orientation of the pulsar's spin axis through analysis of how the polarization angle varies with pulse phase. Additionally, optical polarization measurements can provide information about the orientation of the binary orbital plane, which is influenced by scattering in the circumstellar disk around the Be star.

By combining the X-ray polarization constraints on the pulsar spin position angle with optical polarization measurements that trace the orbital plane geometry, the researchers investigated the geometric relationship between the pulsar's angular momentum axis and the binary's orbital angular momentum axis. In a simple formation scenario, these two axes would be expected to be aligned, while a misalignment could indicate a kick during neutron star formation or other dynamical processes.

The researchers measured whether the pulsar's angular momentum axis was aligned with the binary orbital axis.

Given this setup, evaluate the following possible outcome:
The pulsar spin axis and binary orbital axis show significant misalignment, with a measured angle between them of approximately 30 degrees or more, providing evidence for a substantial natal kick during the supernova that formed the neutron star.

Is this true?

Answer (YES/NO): NO